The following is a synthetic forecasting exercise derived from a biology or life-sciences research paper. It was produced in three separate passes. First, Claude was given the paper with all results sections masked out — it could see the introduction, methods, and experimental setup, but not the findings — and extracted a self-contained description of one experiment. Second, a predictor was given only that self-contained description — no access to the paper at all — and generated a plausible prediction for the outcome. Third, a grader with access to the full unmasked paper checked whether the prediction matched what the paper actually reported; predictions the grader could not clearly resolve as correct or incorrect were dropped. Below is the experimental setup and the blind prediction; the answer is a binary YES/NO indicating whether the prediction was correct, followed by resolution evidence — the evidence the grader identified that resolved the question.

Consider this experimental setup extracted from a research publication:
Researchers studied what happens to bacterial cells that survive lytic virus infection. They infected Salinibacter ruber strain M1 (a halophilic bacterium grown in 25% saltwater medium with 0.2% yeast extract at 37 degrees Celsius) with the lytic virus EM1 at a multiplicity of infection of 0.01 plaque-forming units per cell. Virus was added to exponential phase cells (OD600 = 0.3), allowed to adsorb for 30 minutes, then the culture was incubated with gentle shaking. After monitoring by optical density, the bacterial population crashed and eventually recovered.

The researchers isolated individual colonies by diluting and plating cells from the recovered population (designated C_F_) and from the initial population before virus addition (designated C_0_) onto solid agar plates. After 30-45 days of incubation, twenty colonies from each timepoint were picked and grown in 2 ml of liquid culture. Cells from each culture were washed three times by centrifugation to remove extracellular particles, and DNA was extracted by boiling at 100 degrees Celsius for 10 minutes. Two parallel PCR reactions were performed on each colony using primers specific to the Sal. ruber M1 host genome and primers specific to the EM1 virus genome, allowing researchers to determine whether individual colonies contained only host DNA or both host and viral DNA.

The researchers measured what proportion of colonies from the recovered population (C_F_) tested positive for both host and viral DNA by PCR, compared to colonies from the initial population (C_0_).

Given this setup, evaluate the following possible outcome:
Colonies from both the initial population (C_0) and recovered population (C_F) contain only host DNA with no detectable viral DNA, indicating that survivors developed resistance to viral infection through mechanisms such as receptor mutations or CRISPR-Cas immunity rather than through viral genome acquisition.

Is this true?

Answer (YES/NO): NO